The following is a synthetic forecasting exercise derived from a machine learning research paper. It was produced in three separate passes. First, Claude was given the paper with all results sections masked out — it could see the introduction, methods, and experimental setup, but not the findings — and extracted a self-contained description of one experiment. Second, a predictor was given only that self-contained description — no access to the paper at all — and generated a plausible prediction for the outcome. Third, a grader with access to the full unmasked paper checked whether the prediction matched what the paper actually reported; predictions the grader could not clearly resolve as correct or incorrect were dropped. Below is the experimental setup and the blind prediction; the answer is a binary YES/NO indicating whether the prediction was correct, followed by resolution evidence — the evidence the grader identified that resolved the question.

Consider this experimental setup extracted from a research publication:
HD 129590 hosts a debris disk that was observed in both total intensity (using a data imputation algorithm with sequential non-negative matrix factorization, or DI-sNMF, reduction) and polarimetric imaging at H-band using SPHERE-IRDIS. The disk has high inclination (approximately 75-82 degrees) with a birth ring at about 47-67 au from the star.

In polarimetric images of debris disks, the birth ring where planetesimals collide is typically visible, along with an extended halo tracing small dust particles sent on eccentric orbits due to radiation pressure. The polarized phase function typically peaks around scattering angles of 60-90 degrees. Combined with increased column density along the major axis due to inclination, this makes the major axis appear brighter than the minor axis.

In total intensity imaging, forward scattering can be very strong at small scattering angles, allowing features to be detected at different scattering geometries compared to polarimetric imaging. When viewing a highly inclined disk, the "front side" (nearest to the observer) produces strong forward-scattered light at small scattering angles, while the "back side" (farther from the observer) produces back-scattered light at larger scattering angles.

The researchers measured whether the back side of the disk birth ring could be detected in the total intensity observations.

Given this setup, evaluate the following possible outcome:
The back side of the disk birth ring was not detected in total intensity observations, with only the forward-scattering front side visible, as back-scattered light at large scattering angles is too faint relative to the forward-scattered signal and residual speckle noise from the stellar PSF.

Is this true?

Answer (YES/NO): NO